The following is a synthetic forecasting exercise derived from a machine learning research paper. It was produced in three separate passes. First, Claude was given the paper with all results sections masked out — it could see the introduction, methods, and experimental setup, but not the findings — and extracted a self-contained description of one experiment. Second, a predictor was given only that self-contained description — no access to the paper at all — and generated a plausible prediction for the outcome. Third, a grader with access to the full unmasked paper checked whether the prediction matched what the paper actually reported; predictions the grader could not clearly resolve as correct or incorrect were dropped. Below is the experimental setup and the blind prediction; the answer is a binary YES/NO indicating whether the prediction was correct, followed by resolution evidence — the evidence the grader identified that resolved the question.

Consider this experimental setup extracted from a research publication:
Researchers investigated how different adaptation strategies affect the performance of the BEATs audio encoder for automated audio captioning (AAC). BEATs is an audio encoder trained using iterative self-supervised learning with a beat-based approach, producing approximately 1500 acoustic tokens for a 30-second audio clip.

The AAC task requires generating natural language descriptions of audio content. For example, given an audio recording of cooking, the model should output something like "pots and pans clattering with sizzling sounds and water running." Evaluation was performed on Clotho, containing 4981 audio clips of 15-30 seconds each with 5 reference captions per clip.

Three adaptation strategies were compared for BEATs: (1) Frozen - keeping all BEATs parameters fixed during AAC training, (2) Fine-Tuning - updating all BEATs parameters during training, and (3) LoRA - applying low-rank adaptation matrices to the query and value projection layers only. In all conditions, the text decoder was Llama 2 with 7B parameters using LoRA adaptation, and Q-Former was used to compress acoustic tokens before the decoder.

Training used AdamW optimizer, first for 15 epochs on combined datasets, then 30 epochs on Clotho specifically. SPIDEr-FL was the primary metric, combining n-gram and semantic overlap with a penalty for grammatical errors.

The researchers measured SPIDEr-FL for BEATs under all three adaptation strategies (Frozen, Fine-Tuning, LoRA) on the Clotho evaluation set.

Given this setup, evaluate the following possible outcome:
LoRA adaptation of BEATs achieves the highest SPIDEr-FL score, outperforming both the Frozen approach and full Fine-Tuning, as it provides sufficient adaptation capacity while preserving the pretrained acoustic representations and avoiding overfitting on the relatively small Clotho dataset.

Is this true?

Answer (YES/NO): NO